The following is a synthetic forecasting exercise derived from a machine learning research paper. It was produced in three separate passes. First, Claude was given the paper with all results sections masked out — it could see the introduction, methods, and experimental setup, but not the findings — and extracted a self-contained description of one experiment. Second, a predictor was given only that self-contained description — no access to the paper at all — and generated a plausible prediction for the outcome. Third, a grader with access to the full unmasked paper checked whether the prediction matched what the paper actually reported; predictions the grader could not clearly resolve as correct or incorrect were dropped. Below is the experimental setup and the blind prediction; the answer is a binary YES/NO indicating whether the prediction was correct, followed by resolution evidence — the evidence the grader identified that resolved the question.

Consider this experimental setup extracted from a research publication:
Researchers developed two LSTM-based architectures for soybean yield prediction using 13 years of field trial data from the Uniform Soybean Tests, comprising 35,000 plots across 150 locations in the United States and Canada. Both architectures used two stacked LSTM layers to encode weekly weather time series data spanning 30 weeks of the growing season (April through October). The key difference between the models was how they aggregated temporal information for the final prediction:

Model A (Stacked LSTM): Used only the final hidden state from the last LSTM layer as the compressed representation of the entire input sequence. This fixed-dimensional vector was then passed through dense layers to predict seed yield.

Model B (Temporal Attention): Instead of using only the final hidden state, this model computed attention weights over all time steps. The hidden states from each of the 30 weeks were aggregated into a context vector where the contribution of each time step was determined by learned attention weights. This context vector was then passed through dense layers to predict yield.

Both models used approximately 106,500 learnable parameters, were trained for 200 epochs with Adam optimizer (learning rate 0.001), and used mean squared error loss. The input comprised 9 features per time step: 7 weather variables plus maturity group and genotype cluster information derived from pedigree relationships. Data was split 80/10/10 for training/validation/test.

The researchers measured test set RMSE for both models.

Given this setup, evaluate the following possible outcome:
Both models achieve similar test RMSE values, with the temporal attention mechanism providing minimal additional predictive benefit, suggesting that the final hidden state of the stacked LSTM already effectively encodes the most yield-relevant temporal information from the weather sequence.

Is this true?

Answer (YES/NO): YES